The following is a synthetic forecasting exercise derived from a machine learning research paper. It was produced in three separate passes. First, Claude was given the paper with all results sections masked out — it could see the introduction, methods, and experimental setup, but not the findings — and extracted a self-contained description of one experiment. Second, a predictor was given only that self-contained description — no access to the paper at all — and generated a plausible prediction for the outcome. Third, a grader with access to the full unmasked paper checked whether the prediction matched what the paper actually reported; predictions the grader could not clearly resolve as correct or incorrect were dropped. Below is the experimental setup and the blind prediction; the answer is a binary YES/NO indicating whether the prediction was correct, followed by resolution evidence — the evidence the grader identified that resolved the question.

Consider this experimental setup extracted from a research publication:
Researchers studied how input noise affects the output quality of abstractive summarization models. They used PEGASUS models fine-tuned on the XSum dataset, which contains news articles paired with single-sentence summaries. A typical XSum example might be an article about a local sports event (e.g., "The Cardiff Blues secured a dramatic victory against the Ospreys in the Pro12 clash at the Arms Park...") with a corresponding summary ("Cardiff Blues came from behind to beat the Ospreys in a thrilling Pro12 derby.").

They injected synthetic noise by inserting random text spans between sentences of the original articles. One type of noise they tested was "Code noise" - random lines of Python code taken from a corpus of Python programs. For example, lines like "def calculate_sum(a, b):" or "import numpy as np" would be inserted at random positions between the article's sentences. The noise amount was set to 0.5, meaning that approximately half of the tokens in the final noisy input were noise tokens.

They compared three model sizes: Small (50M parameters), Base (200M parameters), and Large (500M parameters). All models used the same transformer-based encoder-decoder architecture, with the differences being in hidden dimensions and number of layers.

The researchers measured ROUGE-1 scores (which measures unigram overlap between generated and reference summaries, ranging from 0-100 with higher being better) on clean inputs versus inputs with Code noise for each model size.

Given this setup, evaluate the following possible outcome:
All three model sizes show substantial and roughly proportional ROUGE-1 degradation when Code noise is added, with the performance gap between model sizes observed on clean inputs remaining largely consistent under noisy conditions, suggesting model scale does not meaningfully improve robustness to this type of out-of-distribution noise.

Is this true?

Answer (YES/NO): NO